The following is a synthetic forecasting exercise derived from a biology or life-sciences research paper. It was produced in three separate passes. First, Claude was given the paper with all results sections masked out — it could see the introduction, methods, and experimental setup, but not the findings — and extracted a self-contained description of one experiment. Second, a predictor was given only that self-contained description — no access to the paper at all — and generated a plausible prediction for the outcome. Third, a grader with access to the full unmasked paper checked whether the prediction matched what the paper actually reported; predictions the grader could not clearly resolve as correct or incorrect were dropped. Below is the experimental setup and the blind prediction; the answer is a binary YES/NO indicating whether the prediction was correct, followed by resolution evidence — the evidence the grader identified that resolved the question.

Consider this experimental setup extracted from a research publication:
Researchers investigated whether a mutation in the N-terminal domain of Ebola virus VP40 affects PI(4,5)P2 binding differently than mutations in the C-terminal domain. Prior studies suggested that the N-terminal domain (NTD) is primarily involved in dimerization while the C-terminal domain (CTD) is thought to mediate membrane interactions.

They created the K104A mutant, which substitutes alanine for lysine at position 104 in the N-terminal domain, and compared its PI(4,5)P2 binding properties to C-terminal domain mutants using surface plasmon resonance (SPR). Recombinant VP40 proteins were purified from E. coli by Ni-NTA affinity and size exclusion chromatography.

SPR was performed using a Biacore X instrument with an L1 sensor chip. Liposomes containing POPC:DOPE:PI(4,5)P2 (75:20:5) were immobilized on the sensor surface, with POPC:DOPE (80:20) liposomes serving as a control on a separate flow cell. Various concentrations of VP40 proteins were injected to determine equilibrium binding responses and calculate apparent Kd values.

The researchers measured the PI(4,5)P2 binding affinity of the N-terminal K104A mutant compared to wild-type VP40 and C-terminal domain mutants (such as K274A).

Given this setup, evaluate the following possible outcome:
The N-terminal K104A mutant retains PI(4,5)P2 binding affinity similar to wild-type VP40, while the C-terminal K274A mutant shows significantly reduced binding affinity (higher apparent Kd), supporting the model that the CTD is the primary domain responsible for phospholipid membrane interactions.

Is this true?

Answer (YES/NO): YES